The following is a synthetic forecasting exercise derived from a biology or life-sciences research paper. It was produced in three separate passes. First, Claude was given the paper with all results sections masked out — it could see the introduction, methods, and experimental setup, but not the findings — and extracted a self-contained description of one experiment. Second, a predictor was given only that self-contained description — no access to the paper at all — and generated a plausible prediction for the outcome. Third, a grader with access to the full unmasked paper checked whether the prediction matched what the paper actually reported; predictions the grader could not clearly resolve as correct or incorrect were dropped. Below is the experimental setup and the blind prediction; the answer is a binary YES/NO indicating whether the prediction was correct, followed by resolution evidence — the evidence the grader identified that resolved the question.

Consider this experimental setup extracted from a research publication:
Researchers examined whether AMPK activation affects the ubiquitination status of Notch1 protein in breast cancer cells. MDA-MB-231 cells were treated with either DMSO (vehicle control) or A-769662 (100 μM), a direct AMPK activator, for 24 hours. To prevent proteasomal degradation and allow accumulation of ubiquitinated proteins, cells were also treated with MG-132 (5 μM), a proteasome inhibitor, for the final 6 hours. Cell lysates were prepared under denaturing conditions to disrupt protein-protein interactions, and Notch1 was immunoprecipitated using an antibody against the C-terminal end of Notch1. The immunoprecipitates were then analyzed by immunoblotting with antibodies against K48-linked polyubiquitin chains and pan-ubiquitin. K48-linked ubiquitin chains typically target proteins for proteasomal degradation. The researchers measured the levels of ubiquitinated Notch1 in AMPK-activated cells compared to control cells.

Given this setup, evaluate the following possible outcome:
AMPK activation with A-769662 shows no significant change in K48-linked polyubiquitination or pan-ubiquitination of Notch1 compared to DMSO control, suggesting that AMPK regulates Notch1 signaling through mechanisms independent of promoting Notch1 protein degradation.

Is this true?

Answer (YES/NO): NO